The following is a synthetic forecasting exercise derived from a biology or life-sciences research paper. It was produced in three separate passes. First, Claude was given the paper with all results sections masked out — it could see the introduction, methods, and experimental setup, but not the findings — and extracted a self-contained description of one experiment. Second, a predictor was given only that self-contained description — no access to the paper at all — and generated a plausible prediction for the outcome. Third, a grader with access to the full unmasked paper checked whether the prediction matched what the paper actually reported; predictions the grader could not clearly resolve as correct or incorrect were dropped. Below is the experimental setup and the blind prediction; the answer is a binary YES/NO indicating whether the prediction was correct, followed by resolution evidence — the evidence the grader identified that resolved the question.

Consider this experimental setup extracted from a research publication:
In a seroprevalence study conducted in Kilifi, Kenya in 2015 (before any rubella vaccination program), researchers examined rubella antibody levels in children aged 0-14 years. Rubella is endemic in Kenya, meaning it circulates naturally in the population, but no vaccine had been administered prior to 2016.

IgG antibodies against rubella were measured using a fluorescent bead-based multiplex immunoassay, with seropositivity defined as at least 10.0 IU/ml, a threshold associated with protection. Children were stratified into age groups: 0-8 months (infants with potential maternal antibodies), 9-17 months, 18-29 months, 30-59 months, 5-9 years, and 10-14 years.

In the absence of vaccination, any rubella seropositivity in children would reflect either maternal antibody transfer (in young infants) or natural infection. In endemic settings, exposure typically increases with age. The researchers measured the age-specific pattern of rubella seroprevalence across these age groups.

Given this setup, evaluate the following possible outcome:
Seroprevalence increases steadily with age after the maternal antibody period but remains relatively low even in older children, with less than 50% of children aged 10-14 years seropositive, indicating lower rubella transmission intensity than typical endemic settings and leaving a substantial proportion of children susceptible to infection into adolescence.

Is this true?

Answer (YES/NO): NO